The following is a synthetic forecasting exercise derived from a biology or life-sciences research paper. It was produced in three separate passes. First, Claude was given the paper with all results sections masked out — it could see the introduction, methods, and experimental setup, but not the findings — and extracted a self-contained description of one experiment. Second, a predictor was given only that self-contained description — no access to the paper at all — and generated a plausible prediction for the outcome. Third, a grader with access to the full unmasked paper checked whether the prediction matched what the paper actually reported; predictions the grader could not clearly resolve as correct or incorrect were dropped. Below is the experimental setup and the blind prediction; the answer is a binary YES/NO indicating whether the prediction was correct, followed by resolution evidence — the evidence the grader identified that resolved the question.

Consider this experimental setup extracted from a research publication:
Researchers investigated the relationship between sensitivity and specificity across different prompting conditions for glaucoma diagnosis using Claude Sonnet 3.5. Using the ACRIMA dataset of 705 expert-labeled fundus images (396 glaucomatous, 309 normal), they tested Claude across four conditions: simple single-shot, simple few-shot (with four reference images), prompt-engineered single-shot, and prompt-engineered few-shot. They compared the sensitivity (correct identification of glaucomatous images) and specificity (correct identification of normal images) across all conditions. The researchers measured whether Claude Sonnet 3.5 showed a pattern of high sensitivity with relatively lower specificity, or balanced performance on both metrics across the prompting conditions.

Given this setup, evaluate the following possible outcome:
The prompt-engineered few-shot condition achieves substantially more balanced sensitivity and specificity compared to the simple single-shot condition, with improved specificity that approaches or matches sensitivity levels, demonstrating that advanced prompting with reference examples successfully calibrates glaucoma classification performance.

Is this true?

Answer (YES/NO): NO